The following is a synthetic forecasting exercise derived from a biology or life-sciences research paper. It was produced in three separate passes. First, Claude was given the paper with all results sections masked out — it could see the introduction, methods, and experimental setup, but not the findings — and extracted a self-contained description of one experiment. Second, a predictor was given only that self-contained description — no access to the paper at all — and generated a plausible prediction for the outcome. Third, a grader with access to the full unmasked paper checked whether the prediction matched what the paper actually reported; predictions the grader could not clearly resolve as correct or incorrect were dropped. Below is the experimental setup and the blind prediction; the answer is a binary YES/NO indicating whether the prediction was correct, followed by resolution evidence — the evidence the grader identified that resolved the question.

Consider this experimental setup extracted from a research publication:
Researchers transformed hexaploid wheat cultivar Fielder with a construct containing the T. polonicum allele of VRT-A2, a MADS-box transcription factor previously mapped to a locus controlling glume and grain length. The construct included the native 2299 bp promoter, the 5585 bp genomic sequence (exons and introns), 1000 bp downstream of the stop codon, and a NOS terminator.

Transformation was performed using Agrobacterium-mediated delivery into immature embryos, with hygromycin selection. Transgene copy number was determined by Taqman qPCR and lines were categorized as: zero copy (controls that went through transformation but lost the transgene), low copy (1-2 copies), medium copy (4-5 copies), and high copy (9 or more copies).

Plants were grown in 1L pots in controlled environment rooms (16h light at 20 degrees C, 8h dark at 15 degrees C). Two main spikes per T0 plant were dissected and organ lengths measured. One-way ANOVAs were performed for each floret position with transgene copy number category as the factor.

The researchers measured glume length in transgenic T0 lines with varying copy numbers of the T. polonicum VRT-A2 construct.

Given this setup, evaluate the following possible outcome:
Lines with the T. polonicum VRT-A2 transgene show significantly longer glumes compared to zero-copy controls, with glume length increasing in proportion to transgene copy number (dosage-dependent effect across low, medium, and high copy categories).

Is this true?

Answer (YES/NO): NO